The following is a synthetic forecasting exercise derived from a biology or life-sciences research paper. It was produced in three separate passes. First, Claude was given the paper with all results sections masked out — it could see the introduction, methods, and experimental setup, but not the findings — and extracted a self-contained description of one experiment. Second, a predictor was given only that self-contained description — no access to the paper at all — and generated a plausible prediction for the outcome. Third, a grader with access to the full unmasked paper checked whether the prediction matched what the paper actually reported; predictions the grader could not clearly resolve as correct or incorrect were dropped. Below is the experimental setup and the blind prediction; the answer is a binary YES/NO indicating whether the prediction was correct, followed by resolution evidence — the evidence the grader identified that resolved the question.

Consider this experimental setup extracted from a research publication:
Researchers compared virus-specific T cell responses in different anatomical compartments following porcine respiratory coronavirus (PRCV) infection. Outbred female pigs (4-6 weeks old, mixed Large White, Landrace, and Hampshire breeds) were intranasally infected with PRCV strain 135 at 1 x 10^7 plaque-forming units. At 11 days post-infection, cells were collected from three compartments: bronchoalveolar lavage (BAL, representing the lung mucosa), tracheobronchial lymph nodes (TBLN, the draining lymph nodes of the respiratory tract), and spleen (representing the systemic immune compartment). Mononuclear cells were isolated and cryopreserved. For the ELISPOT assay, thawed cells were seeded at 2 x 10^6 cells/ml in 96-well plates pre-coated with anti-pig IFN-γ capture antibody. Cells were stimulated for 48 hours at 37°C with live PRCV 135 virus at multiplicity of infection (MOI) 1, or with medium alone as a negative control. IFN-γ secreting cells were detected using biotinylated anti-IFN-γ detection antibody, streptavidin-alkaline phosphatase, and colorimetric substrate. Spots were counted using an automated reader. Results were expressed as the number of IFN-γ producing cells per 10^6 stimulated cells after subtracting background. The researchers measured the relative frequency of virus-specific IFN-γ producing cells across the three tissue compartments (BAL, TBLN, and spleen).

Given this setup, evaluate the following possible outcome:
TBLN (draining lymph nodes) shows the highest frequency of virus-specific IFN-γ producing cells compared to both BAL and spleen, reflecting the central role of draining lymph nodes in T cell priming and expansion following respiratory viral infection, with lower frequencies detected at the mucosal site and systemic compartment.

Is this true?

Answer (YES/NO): NO